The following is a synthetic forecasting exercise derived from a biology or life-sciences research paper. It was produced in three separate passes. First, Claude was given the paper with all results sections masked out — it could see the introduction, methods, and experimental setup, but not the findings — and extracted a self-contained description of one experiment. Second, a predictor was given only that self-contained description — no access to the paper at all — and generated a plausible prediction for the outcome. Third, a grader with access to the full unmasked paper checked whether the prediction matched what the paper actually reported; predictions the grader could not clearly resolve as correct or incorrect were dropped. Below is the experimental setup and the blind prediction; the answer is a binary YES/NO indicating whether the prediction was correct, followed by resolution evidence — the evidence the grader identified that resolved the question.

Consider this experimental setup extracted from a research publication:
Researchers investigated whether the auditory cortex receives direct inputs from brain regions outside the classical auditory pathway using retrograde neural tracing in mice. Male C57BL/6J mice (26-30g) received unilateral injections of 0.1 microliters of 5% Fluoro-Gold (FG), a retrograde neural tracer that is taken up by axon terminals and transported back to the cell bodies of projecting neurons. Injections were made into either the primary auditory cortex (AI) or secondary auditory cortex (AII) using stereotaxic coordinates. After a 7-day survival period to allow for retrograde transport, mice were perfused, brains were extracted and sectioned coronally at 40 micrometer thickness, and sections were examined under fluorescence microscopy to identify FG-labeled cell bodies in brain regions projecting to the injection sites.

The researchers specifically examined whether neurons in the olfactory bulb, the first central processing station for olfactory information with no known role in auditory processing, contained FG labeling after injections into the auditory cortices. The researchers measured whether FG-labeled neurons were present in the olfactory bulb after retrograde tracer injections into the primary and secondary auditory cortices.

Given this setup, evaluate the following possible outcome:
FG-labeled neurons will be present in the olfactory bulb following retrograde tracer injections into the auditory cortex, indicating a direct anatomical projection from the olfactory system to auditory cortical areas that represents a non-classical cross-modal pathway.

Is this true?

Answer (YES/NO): YES